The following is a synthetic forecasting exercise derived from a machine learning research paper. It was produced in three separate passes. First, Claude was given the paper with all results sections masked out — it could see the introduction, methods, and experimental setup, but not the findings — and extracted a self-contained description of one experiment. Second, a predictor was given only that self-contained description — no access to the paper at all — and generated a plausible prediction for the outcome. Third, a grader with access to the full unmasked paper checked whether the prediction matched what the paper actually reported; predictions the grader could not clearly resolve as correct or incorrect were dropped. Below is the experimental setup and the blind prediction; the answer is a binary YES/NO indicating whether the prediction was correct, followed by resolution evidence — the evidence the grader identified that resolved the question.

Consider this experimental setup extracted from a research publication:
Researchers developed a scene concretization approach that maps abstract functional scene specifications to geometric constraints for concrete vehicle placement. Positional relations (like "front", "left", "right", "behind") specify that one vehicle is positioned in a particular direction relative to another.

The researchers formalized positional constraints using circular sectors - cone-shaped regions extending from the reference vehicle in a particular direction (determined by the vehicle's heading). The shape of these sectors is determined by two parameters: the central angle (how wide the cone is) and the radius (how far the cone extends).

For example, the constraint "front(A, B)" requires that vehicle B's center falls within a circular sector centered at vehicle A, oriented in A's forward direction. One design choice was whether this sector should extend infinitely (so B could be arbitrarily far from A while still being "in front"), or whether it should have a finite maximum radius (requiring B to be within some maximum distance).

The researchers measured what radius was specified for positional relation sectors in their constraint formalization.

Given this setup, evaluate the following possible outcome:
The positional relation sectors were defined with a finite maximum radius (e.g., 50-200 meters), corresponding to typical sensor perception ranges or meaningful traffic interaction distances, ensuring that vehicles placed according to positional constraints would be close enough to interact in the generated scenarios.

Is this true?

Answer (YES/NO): NO